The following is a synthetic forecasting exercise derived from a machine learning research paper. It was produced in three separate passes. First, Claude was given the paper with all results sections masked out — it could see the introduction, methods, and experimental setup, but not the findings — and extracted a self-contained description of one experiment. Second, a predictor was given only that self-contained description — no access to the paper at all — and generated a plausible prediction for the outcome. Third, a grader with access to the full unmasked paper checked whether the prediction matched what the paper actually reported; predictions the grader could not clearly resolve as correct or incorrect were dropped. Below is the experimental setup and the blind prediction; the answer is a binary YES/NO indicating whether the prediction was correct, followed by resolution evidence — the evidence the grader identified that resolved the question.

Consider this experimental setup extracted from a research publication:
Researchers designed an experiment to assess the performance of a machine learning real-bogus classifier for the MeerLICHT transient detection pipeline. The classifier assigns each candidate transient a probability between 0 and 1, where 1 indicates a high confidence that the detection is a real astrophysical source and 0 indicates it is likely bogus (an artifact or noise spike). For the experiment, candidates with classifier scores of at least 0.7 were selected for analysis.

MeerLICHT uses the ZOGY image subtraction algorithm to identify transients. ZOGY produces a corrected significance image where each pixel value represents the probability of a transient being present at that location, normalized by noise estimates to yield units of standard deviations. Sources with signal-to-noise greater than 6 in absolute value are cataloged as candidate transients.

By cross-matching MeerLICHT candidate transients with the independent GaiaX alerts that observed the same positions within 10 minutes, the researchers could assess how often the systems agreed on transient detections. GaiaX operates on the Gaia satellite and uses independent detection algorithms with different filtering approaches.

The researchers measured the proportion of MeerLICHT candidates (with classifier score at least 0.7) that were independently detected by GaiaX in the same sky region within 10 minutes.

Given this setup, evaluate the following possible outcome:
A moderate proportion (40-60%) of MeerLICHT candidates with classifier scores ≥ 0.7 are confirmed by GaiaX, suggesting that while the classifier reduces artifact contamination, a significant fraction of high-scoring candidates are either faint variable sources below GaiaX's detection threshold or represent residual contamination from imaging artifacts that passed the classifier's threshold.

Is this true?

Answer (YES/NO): NO